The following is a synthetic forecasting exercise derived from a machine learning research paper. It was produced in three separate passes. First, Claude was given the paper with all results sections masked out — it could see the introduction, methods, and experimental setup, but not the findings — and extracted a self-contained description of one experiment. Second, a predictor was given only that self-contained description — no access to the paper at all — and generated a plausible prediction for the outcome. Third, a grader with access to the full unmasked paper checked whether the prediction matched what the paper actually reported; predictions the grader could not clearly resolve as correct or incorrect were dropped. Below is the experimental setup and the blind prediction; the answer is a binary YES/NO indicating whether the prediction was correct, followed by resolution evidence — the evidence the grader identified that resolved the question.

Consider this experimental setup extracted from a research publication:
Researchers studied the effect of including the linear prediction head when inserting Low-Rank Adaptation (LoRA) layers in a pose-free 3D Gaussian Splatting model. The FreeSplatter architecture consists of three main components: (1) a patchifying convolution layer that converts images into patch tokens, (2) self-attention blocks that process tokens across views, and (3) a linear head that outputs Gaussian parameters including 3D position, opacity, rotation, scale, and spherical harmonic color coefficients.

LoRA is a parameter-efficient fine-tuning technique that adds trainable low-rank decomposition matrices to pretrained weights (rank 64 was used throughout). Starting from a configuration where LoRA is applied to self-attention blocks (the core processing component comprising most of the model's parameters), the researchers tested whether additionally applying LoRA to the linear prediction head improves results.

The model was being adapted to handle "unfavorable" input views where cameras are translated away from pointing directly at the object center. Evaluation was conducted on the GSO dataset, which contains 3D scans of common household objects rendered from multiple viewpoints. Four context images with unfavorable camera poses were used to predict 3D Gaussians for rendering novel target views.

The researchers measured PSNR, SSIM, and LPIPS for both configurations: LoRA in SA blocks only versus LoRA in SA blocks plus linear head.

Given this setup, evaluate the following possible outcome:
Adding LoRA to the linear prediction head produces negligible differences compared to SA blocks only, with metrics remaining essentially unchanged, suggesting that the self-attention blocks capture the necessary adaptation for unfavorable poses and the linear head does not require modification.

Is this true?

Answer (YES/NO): YES